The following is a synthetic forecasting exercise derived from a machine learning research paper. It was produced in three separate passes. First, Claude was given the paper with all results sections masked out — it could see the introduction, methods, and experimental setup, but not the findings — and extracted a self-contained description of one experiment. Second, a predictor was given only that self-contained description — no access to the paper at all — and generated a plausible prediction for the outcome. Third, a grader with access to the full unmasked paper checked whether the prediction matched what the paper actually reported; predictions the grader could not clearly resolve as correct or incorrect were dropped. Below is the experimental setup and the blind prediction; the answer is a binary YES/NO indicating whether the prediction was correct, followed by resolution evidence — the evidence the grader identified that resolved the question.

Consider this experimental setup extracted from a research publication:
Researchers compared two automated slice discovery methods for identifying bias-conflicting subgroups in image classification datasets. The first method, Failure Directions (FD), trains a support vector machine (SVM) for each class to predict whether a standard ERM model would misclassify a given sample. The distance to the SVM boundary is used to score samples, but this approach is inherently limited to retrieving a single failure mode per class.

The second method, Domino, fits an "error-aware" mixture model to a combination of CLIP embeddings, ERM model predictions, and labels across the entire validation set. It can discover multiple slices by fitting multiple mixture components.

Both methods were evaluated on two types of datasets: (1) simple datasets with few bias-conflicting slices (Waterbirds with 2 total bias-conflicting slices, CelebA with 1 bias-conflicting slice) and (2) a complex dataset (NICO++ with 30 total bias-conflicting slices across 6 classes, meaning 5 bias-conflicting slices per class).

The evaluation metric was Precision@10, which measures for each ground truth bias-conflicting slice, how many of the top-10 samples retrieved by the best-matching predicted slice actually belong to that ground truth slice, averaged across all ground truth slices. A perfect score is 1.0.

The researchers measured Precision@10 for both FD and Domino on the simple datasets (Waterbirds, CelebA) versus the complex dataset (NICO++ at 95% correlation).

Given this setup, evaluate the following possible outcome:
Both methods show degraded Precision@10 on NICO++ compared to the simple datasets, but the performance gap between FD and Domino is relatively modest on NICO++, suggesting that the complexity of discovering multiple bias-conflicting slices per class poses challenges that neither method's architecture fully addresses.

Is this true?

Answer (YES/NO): YES